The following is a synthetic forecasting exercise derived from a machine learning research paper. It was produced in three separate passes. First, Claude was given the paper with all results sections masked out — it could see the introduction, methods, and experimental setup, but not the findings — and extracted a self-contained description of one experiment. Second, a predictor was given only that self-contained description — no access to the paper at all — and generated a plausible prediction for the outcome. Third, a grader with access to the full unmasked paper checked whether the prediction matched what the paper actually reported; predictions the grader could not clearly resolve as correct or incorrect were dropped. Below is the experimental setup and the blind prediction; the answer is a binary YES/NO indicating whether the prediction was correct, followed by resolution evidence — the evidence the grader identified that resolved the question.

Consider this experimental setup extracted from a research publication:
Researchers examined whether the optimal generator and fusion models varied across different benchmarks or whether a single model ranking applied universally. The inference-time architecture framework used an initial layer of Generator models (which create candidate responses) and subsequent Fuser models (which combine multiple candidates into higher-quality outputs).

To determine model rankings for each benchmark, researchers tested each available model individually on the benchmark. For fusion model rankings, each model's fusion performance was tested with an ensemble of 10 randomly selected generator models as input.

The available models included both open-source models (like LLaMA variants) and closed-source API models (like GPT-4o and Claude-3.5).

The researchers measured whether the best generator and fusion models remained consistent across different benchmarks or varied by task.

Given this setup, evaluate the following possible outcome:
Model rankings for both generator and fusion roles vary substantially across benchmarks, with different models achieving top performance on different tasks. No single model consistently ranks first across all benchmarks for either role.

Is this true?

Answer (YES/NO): YES